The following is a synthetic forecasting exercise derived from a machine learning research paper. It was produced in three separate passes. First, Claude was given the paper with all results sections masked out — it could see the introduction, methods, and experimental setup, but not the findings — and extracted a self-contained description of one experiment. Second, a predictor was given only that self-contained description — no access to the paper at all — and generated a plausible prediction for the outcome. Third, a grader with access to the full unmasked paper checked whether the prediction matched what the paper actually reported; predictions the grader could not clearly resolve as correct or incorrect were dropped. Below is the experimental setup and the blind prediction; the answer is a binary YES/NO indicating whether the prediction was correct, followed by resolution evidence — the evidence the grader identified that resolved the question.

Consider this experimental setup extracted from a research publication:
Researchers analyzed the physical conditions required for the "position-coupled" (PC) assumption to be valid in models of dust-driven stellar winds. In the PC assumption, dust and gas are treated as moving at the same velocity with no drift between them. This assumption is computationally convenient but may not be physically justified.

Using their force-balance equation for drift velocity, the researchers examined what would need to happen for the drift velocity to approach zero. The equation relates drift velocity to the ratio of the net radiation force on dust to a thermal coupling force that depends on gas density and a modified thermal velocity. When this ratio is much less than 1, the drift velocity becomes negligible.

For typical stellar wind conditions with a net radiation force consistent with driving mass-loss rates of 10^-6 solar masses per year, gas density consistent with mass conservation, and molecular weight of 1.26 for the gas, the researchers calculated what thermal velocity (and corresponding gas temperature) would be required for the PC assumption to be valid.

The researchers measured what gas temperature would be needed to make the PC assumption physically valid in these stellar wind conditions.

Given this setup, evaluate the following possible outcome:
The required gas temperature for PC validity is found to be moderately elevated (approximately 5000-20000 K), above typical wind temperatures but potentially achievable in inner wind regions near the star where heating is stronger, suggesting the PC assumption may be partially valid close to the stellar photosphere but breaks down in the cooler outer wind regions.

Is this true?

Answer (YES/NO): NO